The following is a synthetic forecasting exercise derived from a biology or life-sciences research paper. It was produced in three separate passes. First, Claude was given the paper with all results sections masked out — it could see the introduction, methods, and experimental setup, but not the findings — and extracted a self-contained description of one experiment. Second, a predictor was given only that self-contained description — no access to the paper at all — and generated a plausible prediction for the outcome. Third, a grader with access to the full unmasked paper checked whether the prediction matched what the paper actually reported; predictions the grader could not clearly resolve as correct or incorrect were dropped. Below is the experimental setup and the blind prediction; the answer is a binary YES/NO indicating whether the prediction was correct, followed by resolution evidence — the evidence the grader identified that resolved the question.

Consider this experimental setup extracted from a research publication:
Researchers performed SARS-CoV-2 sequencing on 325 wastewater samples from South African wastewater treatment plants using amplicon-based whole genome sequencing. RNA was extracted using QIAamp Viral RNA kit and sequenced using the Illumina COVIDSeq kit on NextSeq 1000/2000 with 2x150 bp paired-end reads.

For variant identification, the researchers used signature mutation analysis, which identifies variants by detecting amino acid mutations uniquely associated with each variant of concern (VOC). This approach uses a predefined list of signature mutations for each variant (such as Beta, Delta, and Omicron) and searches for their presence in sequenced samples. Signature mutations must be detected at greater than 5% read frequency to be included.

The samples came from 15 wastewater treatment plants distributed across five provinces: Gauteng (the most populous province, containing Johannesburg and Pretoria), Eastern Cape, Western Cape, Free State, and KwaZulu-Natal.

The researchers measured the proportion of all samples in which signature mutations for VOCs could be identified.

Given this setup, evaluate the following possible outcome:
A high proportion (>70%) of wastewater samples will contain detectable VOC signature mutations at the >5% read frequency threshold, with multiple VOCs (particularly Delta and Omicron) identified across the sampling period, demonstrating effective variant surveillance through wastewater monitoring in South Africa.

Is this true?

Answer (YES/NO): NO